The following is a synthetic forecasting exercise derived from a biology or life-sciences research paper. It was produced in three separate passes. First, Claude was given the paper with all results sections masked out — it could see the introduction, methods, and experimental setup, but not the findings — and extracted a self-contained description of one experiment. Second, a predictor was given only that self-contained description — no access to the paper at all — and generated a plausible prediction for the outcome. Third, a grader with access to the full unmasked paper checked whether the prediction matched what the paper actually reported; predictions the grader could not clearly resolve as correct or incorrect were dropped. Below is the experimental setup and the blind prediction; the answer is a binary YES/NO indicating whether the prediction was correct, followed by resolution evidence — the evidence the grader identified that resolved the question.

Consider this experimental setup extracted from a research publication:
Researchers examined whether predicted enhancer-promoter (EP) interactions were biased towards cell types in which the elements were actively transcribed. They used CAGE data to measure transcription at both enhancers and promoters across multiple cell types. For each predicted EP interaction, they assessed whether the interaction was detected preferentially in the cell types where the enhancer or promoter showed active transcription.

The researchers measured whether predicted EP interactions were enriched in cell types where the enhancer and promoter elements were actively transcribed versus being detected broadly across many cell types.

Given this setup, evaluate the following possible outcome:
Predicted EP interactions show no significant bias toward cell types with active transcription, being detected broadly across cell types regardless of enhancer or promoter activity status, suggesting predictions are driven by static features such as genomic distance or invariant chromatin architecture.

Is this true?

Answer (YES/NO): NO